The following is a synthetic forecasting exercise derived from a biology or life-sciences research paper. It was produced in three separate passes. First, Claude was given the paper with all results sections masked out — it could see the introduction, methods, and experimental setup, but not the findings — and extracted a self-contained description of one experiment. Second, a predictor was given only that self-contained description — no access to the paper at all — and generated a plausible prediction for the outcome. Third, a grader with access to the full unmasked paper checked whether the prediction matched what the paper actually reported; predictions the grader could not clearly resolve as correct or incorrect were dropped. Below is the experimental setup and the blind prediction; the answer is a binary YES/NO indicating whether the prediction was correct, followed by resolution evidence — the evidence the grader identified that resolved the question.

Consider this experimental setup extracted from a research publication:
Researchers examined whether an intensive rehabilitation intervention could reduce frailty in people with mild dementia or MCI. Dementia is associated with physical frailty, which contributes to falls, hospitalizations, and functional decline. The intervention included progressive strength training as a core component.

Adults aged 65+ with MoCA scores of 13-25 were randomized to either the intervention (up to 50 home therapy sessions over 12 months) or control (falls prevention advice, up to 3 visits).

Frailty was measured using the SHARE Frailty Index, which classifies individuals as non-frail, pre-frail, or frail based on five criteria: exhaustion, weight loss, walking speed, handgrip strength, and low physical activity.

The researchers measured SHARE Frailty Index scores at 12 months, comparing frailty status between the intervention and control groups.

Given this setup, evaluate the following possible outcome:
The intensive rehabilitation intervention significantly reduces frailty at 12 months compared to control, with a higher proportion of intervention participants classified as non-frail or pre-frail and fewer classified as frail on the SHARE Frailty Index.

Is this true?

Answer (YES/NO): NO